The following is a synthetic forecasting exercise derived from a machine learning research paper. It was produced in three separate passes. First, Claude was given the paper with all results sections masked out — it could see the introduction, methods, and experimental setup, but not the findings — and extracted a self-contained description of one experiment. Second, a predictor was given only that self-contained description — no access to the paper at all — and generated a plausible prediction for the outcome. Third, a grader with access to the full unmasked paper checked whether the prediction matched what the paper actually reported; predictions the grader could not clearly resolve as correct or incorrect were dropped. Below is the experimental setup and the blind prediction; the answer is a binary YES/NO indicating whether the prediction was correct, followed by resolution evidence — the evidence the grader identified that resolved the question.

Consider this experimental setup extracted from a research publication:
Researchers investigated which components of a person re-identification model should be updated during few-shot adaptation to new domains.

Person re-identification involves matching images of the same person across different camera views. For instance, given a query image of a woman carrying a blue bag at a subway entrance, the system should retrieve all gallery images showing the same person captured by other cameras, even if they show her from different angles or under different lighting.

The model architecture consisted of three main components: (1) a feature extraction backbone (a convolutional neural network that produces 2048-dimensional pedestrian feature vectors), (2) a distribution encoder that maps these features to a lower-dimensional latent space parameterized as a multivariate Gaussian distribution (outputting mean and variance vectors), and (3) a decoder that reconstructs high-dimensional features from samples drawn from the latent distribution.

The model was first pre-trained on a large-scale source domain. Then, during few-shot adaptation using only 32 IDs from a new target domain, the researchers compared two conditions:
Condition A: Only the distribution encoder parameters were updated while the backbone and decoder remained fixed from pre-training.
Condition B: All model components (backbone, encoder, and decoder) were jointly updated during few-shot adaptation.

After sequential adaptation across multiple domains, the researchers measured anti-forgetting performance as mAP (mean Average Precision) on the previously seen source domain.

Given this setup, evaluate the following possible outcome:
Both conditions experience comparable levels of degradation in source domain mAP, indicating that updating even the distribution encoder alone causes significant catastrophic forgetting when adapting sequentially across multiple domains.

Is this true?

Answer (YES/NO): NO